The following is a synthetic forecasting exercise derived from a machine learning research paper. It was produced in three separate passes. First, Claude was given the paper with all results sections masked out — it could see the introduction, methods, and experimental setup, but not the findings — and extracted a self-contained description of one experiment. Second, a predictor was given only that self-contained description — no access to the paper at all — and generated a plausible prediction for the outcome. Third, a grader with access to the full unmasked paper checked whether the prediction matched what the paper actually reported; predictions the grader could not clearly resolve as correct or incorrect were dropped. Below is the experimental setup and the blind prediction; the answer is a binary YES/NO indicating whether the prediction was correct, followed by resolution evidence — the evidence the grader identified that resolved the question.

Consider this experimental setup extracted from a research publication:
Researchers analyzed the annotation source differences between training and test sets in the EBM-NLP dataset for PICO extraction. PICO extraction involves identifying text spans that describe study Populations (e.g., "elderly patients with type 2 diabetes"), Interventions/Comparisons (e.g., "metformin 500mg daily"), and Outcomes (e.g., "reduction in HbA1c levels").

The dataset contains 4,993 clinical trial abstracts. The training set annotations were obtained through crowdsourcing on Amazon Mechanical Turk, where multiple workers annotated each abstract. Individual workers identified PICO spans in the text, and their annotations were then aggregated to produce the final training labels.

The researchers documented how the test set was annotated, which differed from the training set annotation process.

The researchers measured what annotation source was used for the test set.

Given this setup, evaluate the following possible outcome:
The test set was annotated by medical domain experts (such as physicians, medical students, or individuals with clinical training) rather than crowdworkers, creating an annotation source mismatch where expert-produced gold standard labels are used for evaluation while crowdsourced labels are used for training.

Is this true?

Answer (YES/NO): YES